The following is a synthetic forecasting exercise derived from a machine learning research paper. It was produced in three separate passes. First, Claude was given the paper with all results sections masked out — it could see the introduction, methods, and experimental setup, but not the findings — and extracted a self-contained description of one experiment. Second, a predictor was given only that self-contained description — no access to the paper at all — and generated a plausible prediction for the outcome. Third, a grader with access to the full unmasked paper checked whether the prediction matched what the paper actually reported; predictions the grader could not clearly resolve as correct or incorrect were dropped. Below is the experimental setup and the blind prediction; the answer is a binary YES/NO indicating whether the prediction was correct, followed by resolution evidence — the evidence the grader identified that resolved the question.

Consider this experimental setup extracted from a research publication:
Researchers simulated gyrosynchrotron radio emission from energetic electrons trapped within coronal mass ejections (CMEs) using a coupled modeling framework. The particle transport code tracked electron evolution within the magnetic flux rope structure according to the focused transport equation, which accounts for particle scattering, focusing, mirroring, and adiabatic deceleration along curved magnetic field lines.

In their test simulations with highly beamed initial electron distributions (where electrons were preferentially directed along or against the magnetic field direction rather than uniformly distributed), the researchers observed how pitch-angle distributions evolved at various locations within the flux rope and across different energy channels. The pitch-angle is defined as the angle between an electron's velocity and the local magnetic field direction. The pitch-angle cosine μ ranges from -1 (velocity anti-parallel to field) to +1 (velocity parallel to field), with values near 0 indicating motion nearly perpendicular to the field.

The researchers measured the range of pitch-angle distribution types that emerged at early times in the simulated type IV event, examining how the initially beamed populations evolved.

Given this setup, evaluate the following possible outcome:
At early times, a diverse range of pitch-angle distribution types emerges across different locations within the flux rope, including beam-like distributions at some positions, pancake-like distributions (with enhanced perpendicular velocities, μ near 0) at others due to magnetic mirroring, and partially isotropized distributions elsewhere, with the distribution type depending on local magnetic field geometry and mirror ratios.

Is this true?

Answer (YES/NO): NO